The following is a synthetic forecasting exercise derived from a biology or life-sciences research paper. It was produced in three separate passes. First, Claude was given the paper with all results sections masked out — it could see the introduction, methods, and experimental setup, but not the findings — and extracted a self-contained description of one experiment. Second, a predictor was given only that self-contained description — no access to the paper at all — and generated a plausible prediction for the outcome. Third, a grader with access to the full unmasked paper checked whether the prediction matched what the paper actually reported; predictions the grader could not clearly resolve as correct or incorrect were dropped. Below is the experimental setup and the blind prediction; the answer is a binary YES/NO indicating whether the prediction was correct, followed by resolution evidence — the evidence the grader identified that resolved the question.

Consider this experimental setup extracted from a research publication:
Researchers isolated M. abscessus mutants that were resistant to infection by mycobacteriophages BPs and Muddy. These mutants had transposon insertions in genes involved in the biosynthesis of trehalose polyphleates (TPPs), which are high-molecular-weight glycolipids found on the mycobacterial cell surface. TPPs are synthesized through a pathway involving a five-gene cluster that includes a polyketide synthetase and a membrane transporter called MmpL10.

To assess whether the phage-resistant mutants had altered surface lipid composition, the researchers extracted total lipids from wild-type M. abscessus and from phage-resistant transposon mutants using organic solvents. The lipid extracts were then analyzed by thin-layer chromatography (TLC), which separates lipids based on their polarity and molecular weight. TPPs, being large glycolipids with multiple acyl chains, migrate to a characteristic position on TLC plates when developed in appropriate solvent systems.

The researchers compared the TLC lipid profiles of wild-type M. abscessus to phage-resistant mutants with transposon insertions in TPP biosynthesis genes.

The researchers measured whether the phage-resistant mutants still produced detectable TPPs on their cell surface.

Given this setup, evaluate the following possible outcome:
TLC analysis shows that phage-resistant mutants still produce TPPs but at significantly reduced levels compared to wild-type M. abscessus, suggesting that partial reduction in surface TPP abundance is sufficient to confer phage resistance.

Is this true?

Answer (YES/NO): NO